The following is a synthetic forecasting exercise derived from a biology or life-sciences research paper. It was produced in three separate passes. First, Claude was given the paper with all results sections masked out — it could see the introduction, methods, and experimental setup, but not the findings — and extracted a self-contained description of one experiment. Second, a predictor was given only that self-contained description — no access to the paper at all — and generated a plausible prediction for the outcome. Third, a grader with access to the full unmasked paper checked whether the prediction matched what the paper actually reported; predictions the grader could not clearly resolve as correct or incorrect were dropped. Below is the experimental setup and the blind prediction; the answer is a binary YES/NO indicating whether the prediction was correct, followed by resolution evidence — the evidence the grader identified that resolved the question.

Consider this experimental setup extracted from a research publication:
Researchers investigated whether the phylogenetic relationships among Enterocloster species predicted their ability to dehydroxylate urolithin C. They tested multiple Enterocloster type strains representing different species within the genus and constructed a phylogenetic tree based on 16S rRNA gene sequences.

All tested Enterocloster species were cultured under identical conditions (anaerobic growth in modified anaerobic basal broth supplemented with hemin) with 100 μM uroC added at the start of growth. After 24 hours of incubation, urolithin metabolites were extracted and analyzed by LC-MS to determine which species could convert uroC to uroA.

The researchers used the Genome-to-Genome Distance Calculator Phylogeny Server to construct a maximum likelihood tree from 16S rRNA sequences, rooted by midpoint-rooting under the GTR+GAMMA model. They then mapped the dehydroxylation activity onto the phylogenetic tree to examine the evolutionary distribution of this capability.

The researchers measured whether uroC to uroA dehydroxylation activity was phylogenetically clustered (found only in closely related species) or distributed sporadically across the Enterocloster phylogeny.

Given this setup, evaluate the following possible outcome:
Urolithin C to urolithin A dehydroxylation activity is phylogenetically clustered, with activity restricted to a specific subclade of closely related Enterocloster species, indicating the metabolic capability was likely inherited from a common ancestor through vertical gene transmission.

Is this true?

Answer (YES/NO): NO